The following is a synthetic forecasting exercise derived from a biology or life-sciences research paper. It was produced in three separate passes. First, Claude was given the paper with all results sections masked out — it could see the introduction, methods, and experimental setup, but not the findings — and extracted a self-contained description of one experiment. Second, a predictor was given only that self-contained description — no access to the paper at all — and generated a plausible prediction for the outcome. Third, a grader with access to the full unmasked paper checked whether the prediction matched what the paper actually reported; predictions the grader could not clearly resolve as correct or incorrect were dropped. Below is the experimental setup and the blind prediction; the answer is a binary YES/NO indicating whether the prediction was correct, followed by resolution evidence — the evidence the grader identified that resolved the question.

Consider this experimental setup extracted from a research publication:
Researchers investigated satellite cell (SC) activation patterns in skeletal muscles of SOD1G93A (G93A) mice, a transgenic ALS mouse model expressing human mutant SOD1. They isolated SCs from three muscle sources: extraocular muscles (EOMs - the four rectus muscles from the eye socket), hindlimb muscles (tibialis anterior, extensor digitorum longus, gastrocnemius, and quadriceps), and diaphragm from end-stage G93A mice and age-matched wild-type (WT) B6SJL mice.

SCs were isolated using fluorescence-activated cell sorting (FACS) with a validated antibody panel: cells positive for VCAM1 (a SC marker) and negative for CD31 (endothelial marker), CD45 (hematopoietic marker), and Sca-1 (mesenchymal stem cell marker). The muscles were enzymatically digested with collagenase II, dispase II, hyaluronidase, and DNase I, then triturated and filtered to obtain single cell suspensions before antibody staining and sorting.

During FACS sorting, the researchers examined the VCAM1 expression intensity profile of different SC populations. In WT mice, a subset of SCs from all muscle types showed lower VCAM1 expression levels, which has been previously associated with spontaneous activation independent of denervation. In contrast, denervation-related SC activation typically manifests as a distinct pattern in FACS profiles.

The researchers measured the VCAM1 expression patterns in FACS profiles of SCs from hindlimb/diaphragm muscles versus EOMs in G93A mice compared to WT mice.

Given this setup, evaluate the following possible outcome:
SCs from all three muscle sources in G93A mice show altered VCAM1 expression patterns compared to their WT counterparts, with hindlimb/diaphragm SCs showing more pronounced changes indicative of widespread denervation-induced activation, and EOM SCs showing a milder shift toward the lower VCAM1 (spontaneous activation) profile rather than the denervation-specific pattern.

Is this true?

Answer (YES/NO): NO